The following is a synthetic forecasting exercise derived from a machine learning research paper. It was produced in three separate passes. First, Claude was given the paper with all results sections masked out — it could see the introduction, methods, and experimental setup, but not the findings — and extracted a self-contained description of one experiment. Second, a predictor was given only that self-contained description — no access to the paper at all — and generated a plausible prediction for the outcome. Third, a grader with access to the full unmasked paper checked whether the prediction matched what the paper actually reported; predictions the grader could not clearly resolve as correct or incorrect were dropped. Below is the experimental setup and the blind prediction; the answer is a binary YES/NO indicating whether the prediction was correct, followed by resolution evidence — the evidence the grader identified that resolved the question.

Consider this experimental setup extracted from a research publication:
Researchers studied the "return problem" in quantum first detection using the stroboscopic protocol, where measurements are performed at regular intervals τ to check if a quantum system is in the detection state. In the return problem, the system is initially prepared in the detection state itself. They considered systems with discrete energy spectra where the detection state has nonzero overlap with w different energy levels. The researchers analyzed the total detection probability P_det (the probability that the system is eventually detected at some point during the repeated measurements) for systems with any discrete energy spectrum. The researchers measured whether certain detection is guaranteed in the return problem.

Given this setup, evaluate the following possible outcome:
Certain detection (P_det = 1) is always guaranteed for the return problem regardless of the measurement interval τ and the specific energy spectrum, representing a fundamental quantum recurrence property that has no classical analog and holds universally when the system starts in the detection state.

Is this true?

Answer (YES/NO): YES